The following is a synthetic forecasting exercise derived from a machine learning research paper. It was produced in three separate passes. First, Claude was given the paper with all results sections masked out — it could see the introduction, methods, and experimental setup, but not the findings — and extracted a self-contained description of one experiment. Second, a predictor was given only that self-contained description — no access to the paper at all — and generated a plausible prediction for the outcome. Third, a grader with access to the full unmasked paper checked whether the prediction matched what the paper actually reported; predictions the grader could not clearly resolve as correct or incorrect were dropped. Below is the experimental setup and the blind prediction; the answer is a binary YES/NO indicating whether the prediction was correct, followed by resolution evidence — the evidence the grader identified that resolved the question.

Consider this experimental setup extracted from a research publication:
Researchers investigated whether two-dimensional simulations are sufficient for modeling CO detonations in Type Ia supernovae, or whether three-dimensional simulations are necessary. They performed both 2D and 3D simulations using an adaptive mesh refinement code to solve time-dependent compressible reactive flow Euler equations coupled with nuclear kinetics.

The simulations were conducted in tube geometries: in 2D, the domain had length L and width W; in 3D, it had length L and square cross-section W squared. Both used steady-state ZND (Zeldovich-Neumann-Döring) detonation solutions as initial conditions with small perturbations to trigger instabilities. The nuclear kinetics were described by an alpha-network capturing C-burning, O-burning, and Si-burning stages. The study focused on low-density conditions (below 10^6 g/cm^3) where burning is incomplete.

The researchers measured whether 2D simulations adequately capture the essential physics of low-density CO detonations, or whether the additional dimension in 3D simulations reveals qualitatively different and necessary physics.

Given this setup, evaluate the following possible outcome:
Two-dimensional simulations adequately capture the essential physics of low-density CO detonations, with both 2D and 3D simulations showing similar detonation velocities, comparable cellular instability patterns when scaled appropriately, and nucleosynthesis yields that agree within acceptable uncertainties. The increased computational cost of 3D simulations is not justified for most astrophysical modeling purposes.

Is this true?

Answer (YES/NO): NO